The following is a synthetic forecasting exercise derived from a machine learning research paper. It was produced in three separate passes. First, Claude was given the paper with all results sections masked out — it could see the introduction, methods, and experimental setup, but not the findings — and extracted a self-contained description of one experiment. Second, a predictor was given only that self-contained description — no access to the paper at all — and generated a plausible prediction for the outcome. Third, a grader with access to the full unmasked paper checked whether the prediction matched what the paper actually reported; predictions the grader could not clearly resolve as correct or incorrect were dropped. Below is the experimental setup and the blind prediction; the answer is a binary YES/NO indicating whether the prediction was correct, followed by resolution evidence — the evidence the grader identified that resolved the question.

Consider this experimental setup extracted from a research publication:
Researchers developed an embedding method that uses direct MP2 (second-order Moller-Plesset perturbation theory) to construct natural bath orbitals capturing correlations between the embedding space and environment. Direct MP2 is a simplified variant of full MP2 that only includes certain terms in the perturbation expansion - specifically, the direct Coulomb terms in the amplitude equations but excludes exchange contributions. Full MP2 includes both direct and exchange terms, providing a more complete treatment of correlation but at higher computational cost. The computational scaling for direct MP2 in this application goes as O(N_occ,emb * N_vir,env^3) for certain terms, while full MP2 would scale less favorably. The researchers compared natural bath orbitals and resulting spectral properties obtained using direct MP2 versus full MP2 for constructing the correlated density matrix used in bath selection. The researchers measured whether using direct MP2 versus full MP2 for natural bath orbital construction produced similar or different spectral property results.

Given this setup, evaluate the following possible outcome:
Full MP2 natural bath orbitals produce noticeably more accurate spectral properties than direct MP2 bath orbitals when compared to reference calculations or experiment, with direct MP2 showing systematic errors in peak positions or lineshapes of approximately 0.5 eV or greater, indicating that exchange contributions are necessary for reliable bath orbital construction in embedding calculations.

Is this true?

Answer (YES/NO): NO